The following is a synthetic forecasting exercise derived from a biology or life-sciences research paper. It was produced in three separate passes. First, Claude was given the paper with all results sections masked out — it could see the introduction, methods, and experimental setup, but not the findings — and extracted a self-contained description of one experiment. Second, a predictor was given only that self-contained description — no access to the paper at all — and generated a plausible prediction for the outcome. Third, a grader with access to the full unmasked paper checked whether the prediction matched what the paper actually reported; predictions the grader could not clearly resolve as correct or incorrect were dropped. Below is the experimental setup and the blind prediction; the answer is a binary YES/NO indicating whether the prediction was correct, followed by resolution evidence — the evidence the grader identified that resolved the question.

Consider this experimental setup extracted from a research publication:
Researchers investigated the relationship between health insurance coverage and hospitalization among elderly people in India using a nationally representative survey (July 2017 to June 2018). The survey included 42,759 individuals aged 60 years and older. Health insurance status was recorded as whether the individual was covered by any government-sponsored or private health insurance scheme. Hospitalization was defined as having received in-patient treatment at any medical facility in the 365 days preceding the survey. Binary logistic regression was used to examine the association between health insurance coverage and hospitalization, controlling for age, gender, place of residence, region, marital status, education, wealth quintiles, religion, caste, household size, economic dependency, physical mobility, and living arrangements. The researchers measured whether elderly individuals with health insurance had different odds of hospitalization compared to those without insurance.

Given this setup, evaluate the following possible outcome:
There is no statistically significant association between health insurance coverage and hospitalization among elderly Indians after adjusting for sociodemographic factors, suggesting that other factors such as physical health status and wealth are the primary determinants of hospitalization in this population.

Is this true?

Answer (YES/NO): NO